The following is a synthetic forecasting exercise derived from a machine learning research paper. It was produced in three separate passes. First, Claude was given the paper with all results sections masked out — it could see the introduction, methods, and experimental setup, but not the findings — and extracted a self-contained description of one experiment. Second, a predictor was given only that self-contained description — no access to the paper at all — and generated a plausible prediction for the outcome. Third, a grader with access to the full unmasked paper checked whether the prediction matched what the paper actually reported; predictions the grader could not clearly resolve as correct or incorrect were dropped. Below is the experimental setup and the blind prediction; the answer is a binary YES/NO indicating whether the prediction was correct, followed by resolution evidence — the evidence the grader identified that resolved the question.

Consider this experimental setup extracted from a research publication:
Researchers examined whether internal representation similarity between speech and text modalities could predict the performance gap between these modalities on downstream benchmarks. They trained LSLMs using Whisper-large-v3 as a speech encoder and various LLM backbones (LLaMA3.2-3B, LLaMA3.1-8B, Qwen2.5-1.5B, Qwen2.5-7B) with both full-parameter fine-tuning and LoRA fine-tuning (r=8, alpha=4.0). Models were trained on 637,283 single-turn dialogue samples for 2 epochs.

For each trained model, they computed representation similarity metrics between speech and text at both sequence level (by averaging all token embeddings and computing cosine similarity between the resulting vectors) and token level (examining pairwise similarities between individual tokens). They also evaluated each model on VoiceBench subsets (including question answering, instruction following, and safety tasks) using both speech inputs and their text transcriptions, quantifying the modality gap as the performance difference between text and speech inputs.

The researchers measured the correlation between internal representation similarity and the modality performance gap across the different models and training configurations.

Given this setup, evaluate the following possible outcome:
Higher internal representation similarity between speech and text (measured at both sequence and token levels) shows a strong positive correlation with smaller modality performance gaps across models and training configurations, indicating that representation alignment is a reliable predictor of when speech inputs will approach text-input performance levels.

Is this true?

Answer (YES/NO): NO